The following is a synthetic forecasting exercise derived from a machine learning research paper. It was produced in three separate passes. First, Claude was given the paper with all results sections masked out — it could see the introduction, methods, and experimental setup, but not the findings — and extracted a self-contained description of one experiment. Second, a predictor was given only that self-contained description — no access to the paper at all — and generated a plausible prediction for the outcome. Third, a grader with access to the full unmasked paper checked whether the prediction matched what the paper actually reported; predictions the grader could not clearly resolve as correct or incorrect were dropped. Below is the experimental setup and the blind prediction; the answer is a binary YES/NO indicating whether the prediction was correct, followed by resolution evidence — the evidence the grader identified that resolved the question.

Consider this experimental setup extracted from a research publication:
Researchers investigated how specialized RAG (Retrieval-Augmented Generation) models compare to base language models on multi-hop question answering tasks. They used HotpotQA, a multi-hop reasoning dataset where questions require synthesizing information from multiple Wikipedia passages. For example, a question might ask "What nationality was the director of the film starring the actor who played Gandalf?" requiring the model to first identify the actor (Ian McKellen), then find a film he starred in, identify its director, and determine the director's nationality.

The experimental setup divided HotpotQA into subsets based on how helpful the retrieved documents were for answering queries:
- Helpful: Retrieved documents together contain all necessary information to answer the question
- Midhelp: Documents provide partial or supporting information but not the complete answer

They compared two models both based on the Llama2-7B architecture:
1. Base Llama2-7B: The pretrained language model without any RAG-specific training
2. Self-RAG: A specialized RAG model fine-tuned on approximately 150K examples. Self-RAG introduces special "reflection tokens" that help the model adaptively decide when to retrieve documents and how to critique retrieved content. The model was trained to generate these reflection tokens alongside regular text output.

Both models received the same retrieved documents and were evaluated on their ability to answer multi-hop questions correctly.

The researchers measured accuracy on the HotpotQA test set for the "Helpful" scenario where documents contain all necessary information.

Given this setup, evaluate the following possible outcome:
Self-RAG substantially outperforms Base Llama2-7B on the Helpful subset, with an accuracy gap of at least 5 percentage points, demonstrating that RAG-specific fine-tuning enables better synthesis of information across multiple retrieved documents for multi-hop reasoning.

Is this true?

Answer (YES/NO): NO